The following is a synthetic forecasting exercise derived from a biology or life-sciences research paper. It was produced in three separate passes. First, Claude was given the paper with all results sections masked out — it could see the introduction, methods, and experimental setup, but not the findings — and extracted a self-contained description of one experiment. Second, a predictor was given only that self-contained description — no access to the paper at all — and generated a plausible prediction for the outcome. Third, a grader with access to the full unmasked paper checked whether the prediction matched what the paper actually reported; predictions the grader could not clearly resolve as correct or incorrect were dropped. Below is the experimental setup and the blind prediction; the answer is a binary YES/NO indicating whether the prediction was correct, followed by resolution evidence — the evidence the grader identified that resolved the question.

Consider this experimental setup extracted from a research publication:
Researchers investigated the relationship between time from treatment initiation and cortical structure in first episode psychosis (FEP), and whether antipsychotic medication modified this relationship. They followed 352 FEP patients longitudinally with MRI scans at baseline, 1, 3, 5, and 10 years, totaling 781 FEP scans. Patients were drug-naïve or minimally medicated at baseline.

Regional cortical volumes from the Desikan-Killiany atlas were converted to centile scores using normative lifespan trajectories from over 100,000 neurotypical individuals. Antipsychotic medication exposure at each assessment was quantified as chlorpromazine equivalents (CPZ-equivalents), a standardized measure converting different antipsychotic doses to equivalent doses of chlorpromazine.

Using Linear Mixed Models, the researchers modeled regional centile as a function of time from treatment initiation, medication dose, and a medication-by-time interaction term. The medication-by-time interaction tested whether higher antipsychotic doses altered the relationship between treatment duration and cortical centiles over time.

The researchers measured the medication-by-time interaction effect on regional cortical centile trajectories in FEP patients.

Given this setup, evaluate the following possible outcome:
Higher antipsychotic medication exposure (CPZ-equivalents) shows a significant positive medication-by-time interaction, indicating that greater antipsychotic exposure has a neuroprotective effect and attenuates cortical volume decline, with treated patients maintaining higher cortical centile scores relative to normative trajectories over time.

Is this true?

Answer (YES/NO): NO